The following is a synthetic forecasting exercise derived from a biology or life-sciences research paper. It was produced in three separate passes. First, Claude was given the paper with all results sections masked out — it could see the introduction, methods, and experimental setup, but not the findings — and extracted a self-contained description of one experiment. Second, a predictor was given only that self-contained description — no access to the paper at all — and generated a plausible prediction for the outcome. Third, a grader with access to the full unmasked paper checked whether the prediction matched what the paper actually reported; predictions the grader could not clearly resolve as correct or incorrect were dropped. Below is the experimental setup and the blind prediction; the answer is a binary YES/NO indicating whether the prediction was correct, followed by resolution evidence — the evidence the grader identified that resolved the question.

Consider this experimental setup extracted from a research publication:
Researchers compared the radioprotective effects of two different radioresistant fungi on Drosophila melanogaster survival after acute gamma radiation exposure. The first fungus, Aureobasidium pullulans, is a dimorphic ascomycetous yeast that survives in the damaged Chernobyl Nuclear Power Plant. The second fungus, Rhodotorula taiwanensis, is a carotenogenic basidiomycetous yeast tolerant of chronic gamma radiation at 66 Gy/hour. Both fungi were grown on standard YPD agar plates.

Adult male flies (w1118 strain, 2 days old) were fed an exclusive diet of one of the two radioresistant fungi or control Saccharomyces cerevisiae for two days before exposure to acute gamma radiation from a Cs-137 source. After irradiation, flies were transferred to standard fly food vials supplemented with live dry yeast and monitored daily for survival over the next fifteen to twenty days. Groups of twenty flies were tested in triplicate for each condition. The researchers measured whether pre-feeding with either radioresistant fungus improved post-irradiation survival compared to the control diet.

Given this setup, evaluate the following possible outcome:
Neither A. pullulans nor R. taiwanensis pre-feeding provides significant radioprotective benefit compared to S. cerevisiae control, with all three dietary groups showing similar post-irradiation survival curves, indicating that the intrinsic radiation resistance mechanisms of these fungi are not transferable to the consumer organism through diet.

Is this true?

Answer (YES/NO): NO